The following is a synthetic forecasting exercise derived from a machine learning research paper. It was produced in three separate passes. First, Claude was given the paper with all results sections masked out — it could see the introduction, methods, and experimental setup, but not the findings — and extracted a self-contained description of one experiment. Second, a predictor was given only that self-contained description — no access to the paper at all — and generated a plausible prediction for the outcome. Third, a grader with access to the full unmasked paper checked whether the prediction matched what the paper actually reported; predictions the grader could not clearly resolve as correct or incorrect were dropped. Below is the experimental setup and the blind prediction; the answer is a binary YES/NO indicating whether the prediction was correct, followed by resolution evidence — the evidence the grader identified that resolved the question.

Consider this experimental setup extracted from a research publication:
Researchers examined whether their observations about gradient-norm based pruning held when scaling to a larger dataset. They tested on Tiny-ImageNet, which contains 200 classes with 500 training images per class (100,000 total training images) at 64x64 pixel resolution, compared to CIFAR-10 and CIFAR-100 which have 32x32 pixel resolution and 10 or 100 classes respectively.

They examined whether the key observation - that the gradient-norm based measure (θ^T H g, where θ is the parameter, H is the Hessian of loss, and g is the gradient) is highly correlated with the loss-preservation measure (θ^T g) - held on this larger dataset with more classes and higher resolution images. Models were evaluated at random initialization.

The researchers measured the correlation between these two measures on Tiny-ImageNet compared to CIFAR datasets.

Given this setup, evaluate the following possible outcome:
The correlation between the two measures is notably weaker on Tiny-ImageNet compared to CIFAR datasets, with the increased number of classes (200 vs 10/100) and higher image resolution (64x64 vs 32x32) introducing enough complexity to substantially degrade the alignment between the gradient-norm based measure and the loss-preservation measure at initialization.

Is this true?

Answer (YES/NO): NO